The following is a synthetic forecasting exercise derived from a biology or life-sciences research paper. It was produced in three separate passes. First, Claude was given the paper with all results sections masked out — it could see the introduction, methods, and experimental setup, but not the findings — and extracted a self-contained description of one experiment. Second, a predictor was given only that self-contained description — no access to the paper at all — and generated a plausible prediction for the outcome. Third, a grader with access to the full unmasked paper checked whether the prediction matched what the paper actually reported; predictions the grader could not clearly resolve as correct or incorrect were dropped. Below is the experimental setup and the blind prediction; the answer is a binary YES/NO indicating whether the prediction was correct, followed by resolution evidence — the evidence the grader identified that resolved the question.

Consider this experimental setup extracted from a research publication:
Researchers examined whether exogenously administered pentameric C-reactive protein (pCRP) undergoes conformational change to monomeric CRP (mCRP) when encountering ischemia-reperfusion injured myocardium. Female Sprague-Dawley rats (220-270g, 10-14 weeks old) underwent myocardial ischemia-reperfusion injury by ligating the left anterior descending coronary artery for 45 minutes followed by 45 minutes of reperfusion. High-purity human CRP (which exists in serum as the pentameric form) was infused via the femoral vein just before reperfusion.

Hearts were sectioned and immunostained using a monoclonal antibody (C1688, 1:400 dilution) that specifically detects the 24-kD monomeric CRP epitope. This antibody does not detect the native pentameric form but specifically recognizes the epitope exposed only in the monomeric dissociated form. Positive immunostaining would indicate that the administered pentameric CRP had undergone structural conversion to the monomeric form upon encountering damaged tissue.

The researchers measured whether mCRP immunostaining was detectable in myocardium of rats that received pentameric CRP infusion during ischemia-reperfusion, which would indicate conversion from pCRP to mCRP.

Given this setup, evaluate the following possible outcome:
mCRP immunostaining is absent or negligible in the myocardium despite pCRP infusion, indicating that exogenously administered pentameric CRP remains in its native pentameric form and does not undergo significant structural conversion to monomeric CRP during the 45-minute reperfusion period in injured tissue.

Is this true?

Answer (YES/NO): NO